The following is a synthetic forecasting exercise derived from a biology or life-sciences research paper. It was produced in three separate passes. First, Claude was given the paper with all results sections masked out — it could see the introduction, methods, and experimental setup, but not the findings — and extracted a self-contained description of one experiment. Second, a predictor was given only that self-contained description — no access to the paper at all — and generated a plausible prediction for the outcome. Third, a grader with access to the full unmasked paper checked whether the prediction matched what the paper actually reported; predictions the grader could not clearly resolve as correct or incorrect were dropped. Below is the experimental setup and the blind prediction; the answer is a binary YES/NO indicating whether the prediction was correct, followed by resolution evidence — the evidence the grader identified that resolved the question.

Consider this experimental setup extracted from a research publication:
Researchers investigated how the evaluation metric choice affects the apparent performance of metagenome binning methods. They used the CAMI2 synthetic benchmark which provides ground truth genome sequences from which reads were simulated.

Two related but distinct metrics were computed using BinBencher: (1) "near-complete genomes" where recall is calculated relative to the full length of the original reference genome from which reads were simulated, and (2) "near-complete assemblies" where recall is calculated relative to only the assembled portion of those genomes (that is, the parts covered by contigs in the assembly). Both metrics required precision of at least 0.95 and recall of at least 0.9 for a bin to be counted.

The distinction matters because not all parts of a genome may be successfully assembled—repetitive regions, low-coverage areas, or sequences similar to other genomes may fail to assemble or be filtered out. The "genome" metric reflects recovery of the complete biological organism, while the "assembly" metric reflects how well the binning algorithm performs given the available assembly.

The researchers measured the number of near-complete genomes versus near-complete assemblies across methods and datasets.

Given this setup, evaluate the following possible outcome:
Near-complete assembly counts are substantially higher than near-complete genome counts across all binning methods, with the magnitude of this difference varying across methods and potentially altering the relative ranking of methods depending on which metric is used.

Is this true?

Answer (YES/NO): YES